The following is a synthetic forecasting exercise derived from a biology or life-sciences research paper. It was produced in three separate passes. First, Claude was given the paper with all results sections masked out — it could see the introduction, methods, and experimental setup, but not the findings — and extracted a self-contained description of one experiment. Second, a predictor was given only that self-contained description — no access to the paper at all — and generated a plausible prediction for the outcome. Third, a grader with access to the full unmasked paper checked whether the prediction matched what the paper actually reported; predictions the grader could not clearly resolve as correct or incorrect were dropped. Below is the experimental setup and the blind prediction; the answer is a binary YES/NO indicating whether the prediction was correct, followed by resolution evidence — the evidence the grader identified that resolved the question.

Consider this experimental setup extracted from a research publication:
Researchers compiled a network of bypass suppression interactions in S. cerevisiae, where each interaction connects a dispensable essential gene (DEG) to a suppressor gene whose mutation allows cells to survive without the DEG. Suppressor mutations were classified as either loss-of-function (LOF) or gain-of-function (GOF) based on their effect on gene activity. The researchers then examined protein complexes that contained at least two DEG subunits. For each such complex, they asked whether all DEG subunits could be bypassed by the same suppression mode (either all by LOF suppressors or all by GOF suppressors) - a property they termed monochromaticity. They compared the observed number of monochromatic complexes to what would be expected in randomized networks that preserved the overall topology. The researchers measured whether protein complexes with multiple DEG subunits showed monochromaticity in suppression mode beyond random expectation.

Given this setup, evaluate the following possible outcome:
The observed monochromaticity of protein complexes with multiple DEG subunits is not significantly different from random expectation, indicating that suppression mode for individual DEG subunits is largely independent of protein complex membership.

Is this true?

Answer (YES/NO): NO